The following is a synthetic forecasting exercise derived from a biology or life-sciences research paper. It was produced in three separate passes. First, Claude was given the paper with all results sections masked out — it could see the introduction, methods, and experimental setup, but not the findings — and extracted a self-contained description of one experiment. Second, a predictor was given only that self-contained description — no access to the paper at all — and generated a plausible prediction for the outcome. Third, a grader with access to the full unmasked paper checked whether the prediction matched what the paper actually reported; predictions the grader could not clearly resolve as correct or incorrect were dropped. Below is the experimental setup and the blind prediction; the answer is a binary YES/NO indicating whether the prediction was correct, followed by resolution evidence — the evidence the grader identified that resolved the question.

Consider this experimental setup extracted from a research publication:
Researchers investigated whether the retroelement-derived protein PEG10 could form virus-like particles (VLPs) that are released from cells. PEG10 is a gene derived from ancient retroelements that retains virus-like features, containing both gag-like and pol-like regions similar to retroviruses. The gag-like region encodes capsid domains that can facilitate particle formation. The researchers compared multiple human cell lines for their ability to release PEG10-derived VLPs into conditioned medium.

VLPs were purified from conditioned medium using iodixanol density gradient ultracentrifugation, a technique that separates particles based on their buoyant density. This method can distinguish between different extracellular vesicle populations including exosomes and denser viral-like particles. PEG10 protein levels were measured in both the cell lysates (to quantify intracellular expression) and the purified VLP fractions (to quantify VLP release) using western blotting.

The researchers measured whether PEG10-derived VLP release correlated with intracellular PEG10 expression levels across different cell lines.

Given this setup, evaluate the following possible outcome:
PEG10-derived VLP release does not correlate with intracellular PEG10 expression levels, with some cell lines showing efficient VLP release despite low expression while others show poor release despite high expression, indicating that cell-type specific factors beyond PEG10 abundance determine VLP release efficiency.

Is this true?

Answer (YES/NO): YES